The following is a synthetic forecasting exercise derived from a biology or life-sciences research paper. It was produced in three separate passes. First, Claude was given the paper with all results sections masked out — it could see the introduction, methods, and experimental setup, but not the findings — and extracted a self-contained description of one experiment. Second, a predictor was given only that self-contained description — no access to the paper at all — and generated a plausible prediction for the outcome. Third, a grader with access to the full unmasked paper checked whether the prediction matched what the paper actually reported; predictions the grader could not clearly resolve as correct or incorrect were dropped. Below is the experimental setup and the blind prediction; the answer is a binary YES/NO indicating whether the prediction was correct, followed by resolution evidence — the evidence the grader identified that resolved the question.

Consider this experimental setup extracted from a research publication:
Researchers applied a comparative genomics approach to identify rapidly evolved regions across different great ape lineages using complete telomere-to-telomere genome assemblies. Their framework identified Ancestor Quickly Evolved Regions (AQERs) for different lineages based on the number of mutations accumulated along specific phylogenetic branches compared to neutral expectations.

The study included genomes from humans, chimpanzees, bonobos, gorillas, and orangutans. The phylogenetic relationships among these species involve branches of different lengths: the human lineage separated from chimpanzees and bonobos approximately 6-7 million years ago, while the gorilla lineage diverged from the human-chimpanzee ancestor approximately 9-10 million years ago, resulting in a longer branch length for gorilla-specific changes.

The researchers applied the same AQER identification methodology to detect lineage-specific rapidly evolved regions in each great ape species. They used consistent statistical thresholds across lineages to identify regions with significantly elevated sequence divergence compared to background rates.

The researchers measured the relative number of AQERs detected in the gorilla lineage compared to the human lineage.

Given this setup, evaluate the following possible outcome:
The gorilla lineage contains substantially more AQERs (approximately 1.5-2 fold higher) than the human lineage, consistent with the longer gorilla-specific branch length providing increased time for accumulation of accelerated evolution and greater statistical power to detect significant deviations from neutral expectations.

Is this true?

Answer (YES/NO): NO